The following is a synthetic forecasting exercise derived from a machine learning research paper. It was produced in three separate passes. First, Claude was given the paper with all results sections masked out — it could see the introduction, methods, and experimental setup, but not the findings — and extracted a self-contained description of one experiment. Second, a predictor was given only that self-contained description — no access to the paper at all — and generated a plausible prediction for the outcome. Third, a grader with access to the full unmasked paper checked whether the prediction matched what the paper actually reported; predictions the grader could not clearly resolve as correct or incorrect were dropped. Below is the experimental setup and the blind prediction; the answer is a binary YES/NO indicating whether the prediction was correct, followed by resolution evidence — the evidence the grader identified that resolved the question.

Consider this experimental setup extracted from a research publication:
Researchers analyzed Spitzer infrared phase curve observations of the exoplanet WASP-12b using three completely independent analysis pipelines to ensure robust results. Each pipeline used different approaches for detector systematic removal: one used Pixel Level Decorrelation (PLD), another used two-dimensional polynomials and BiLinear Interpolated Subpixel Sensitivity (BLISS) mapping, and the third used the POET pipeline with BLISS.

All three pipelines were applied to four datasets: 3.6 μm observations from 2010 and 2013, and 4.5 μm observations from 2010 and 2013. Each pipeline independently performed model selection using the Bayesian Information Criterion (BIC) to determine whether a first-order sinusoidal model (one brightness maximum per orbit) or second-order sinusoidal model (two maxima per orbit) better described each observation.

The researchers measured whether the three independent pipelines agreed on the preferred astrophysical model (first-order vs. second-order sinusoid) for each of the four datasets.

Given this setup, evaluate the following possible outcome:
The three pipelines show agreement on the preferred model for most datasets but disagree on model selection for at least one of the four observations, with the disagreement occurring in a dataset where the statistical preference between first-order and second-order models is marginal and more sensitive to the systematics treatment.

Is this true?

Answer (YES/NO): NO